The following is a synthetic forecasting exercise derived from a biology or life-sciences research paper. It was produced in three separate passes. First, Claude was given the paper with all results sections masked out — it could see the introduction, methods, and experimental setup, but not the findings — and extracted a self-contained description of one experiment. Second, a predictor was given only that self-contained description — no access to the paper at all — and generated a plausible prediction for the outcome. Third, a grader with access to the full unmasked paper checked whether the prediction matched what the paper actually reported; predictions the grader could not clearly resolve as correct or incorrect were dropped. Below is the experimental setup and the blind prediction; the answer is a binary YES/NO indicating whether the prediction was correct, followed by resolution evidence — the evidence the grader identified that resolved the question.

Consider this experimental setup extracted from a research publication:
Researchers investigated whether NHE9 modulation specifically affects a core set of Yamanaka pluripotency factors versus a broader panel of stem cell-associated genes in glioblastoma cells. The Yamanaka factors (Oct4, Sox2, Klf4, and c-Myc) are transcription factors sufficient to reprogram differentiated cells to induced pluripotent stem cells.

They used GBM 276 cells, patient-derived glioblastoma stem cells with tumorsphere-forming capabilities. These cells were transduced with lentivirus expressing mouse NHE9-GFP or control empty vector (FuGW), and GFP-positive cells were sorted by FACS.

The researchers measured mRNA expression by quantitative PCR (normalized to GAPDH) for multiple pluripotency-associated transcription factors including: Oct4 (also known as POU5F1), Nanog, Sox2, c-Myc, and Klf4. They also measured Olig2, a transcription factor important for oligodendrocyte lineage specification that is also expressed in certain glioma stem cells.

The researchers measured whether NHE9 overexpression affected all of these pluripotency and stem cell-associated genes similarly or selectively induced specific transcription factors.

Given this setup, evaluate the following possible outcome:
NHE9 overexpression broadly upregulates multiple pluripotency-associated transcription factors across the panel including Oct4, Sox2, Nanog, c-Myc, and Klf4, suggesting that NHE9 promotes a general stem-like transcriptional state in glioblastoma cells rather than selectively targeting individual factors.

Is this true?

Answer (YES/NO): NO